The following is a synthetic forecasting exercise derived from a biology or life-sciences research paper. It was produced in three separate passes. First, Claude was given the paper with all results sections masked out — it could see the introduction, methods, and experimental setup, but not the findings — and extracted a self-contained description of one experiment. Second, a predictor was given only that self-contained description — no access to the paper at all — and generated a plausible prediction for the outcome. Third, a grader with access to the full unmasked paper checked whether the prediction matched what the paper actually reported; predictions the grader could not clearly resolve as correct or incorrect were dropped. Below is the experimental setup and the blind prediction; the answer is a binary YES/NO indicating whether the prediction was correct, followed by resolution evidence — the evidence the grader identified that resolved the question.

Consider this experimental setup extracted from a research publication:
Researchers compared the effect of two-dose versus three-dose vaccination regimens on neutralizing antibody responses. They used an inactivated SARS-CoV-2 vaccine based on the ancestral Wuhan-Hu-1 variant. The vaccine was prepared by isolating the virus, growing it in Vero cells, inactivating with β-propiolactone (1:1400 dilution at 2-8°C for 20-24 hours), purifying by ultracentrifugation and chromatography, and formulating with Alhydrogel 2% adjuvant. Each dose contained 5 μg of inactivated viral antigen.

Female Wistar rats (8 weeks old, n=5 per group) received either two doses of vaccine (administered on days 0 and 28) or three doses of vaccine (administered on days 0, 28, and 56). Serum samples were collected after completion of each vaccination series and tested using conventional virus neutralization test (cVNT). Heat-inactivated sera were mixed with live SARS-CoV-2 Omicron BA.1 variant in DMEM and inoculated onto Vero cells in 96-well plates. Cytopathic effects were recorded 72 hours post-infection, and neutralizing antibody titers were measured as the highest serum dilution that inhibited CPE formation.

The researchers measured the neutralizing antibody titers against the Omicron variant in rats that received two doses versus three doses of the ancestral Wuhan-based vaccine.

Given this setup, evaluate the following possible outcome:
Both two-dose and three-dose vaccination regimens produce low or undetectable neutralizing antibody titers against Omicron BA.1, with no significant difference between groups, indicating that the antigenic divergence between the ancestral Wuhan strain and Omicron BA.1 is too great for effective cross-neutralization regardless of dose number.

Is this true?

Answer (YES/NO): NO